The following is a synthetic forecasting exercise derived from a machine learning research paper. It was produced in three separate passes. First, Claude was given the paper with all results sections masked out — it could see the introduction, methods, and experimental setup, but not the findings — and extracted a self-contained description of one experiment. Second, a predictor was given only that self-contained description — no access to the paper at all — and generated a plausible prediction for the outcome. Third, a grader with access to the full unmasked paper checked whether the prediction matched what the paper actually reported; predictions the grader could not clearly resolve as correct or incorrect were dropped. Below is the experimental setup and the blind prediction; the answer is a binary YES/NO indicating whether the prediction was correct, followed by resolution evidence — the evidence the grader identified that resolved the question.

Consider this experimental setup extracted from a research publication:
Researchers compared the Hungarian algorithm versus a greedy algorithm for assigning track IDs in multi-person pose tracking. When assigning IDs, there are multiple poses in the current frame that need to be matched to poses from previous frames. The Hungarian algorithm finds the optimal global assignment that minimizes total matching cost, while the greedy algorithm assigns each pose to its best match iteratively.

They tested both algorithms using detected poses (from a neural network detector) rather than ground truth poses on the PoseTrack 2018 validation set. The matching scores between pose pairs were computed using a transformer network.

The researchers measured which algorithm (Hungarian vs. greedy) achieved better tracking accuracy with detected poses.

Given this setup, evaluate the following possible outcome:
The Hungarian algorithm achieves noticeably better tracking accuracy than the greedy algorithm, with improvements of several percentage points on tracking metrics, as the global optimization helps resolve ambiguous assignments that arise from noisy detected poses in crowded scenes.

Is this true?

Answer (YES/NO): NO